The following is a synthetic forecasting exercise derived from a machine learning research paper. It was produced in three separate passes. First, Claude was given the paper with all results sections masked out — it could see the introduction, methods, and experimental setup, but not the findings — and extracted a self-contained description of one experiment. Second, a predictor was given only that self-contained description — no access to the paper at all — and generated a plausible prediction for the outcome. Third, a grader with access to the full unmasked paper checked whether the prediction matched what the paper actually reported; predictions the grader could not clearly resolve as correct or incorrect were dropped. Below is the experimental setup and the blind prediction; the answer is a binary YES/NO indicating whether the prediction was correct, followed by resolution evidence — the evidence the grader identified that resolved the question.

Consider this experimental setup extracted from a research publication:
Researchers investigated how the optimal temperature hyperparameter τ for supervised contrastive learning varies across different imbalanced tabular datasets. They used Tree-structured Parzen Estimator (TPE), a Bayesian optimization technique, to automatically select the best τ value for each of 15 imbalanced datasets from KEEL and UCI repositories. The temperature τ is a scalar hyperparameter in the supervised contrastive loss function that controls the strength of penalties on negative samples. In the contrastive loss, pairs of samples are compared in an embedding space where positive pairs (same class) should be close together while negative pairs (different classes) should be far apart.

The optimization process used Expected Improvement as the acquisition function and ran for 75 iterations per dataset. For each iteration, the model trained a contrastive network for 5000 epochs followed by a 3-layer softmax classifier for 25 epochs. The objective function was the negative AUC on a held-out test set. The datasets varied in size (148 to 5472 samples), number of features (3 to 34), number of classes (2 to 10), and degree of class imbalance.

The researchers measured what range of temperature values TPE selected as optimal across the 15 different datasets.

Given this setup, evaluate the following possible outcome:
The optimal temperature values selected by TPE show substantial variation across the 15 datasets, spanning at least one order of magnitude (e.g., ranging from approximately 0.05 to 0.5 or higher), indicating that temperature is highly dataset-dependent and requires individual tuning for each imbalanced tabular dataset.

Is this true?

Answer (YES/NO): YES